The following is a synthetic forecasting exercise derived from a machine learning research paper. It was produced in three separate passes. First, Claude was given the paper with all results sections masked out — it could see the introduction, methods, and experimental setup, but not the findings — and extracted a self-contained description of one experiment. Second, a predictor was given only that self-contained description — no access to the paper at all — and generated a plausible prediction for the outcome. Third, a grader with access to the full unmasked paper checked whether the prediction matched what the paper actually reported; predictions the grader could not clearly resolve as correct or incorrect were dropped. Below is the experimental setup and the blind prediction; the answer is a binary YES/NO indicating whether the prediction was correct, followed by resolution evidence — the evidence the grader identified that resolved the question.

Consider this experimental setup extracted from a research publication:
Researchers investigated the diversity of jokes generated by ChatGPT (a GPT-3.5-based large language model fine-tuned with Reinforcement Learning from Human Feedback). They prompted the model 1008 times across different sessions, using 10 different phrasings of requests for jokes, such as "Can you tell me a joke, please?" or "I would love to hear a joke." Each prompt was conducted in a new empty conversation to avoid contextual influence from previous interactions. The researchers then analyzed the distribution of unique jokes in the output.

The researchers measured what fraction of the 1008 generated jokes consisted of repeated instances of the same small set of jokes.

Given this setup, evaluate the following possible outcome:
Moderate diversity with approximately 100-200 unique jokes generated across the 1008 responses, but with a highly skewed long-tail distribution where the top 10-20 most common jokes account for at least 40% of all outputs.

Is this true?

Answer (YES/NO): NO